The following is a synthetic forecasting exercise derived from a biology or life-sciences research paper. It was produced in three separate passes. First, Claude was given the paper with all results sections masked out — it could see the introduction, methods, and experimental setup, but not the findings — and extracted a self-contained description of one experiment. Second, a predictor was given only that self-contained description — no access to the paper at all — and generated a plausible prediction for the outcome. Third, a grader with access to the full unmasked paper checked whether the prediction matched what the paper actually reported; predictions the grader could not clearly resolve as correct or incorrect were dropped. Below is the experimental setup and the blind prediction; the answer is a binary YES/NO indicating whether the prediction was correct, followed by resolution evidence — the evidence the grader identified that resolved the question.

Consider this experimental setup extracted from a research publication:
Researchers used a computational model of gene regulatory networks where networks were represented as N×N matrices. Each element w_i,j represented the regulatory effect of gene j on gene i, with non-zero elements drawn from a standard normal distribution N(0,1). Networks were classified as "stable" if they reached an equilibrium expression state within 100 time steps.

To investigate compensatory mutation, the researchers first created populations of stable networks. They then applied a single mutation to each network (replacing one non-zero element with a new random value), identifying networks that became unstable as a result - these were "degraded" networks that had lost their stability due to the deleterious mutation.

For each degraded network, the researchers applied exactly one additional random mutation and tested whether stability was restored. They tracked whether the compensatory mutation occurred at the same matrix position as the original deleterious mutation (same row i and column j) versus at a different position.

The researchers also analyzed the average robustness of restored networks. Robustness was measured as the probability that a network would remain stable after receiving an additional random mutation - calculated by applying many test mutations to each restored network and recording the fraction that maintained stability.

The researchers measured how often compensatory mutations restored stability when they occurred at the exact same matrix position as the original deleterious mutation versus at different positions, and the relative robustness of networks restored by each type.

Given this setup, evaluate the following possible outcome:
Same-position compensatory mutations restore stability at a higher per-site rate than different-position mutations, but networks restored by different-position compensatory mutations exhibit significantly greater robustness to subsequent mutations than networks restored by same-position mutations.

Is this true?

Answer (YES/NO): NO